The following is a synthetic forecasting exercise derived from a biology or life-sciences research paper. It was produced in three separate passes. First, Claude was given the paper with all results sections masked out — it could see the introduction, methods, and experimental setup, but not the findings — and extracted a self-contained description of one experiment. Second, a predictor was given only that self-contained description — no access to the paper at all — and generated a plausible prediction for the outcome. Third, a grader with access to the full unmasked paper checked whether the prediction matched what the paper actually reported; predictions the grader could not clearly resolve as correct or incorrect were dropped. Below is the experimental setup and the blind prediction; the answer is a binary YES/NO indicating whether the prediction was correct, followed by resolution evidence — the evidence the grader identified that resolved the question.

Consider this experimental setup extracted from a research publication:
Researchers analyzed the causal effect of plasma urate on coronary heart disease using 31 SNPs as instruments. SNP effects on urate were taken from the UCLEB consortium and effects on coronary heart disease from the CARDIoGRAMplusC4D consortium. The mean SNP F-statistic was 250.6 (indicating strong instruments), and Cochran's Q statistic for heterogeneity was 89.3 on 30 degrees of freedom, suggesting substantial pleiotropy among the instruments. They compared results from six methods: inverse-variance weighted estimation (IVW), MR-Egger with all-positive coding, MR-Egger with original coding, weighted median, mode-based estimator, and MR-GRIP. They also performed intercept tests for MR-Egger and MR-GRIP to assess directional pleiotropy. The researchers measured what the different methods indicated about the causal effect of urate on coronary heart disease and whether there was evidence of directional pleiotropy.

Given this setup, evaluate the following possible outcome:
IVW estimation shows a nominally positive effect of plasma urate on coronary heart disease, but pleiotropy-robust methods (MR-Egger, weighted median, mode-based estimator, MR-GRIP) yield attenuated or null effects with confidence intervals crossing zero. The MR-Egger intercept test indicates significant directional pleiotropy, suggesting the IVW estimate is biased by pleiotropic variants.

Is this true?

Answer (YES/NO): YES